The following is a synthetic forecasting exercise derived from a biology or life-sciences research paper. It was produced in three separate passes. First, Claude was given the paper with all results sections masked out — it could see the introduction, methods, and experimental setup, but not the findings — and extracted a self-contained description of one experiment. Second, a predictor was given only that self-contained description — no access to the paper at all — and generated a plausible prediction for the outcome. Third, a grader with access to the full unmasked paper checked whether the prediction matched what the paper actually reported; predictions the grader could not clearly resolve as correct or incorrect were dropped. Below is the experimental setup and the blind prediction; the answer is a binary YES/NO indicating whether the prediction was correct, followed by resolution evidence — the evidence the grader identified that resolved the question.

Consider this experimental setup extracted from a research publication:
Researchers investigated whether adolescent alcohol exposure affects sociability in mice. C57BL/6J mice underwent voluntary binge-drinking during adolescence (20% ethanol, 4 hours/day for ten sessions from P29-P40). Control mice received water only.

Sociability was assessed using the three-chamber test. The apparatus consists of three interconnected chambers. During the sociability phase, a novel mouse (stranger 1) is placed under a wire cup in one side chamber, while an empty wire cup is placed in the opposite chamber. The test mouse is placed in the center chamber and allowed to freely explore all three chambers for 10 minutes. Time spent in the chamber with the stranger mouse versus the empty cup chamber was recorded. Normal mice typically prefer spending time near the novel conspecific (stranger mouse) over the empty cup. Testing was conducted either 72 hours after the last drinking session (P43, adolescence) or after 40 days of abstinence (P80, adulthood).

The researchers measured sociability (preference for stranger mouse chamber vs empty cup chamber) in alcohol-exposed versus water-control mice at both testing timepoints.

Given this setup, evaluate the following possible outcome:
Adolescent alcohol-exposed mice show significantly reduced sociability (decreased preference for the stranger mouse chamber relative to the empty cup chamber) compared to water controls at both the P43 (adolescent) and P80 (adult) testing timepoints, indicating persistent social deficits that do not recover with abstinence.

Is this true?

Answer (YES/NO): NO